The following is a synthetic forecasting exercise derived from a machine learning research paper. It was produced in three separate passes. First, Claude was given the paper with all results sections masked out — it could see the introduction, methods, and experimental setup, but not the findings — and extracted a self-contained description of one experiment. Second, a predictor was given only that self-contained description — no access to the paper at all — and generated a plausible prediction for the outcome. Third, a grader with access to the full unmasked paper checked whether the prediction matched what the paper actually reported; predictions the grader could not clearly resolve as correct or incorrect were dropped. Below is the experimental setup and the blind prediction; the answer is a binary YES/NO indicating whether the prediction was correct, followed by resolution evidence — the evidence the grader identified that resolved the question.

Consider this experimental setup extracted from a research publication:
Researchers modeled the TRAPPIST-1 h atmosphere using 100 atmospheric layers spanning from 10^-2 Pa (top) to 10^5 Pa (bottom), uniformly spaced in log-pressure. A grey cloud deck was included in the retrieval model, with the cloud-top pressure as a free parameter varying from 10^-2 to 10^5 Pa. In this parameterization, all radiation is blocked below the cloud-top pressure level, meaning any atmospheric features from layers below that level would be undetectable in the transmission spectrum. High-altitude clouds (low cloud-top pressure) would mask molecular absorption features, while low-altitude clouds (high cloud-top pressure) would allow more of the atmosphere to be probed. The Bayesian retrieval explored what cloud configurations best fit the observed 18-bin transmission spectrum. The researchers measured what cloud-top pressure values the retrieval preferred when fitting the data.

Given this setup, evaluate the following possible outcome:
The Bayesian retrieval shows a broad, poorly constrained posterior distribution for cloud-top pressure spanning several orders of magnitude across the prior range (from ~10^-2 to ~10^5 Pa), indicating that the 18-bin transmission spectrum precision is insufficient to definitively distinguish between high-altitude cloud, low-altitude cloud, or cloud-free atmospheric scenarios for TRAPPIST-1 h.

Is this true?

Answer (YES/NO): NO